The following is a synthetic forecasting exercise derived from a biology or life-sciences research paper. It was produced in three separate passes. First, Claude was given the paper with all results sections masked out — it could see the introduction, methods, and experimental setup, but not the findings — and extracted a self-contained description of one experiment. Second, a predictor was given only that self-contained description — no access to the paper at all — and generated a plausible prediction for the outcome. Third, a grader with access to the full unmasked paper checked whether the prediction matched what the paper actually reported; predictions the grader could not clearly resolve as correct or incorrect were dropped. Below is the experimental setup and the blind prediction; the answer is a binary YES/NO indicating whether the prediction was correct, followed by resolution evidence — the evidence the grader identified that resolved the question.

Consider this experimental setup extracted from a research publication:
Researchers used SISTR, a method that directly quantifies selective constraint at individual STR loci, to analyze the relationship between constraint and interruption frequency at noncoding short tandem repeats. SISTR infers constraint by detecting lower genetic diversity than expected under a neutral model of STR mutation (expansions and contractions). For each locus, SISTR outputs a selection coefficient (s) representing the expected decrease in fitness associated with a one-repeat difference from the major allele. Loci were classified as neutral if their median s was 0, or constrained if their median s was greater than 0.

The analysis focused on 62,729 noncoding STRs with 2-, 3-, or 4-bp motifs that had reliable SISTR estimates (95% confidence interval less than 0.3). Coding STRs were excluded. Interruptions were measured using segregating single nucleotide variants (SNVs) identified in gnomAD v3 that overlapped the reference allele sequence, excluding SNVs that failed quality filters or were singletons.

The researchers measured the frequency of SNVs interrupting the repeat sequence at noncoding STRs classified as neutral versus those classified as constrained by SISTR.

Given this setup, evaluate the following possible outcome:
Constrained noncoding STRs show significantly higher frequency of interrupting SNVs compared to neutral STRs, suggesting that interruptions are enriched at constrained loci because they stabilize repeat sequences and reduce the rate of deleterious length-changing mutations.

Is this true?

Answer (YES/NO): NO